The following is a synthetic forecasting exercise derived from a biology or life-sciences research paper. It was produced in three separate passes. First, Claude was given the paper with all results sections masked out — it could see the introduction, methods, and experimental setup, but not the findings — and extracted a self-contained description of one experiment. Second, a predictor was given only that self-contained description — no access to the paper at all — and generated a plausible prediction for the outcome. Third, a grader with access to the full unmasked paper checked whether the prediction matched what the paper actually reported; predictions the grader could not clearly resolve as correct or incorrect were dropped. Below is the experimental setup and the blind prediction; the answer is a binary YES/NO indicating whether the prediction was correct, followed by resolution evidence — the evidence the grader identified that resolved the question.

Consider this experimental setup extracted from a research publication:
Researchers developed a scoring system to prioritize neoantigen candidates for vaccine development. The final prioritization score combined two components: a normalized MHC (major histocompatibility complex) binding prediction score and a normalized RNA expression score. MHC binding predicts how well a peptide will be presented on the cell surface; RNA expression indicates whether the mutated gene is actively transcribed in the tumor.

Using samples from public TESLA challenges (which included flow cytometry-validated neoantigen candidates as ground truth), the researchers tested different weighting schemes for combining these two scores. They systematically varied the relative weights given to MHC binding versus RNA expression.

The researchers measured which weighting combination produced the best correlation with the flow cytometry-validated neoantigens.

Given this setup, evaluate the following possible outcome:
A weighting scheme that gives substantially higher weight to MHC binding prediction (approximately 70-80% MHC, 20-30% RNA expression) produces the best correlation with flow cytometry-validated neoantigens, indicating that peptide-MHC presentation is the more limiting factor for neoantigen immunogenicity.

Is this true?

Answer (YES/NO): YES